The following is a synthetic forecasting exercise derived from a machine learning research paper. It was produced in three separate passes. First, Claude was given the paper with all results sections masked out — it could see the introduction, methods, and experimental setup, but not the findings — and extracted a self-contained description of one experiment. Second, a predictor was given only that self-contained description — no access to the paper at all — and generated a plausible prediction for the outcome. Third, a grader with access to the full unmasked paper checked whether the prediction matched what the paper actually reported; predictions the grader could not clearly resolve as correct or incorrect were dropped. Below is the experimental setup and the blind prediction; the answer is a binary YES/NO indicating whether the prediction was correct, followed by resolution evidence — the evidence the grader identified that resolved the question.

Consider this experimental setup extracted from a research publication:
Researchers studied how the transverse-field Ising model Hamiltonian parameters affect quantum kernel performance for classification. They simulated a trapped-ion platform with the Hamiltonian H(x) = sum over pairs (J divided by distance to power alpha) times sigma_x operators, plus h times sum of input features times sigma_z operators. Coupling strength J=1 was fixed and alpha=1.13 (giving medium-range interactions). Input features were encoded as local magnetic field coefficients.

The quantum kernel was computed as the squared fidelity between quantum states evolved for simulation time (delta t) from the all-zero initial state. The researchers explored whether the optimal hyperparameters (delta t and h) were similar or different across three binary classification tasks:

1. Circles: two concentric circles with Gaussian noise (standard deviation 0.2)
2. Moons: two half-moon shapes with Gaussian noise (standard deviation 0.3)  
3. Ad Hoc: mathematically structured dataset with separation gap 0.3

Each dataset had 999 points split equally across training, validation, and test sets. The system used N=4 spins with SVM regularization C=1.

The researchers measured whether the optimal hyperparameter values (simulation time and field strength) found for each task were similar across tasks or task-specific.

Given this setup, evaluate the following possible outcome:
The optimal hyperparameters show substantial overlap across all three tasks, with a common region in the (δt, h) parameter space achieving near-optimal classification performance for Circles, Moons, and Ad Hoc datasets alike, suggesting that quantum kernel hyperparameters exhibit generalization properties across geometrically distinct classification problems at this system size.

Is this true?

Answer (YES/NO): NO